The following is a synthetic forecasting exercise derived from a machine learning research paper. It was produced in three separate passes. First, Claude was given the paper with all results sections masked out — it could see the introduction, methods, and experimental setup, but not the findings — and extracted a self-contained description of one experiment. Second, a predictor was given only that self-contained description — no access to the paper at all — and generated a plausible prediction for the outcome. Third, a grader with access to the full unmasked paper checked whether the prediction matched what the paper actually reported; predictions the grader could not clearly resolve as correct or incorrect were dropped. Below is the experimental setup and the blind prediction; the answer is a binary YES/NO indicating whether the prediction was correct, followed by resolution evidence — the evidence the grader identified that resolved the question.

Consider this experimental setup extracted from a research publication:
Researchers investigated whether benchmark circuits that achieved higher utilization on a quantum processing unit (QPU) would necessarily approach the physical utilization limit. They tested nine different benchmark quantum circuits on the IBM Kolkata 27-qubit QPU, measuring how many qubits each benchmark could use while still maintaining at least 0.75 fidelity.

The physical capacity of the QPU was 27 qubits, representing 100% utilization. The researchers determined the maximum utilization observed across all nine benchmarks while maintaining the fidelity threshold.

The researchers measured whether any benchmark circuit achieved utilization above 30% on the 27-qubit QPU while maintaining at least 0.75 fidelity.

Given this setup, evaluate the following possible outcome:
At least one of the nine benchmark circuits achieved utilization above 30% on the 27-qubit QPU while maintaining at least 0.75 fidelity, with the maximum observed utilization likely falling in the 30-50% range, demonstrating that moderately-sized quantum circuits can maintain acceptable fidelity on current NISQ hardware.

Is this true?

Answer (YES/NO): NO